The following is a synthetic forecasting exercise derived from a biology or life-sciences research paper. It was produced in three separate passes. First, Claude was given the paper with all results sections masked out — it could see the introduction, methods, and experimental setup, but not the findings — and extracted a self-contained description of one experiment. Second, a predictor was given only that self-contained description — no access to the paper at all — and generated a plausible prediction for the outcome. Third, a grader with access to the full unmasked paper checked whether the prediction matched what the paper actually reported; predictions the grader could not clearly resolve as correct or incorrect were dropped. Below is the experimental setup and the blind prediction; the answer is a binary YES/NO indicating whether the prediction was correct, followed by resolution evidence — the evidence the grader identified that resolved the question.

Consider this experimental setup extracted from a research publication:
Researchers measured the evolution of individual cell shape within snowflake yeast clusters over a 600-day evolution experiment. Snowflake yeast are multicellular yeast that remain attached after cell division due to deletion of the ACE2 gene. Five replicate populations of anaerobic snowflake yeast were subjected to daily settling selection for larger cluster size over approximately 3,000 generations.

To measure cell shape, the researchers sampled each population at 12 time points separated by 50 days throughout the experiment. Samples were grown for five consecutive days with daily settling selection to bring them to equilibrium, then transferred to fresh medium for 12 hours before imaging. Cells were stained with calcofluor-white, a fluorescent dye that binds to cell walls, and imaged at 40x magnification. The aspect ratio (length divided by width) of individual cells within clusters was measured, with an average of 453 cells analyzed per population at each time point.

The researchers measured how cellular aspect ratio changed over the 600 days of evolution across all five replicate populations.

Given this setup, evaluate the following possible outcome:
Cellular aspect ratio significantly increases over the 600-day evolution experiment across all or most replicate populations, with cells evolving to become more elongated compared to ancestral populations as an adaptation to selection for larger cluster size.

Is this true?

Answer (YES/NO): YES